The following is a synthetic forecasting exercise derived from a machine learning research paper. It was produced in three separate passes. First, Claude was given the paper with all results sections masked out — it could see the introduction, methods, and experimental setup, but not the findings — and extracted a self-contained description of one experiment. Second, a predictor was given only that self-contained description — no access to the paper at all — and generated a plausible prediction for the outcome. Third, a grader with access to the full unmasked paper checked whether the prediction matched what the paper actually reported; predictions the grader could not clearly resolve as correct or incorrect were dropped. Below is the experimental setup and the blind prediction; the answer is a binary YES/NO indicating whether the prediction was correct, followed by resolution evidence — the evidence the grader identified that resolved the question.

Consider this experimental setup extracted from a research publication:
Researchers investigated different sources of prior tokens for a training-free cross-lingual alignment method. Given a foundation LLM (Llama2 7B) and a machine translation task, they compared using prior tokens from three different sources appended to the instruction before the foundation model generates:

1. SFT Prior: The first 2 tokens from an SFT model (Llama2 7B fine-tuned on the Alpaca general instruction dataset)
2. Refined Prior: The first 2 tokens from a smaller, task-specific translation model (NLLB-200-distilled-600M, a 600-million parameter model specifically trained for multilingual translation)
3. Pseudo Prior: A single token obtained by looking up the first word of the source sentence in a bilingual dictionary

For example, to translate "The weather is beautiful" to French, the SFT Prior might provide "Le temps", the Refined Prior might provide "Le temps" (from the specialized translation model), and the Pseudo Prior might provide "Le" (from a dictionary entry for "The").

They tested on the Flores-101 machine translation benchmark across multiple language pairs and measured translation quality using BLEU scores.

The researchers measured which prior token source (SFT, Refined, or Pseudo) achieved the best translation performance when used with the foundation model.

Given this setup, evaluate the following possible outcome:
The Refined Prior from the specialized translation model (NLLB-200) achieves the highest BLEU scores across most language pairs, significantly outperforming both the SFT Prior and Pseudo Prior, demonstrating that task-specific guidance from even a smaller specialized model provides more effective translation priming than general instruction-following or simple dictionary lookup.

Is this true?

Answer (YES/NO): NO